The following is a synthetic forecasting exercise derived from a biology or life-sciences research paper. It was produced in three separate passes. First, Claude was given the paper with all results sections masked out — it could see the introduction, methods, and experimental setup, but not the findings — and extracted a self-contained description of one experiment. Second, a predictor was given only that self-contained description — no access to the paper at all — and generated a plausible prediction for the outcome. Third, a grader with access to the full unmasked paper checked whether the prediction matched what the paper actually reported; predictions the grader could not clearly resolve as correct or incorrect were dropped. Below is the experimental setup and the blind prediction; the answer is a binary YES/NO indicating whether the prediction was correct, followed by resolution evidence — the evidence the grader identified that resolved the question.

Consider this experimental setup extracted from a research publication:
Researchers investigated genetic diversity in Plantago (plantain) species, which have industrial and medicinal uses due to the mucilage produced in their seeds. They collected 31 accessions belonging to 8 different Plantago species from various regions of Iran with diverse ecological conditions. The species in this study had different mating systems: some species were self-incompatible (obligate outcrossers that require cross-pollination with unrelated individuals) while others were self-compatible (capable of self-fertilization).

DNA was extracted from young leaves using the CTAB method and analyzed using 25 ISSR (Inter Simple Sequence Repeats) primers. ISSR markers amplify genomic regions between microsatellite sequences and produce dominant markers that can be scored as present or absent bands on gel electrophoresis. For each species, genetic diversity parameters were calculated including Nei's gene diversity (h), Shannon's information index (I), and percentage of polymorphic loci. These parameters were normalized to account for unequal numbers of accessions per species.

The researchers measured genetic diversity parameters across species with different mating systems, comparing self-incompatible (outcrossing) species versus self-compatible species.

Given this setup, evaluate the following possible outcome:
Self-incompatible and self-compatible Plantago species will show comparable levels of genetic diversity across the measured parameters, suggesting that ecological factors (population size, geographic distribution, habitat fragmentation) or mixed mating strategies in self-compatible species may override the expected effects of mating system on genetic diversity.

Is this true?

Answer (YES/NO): NO